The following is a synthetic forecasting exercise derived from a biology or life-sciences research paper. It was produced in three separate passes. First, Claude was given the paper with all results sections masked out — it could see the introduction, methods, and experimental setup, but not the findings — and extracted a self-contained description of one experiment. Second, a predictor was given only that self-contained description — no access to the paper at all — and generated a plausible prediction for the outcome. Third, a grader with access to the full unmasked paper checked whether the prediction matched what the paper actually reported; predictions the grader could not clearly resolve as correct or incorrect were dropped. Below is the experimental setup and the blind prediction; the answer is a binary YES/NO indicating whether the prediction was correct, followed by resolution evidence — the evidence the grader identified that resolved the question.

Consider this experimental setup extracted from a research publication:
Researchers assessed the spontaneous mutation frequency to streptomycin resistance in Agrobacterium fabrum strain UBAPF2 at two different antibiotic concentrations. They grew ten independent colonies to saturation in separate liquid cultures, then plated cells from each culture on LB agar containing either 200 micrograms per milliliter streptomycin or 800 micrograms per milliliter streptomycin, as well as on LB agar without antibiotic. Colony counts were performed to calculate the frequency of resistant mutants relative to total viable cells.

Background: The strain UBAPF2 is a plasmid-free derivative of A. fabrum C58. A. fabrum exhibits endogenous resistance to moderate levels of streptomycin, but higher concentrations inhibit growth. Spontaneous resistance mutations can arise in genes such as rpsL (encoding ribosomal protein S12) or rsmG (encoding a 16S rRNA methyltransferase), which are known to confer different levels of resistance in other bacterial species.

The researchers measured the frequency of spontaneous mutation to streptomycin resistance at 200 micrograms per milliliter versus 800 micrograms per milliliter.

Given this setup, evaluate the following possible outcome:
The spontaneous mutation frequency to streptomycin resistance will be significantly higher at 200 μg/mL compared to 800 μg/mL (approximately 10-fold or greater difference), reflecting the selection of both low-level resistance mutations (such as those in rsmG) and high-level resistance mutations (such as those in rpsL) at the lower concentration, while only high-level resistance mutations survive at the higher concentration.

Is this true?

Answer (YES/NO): YES